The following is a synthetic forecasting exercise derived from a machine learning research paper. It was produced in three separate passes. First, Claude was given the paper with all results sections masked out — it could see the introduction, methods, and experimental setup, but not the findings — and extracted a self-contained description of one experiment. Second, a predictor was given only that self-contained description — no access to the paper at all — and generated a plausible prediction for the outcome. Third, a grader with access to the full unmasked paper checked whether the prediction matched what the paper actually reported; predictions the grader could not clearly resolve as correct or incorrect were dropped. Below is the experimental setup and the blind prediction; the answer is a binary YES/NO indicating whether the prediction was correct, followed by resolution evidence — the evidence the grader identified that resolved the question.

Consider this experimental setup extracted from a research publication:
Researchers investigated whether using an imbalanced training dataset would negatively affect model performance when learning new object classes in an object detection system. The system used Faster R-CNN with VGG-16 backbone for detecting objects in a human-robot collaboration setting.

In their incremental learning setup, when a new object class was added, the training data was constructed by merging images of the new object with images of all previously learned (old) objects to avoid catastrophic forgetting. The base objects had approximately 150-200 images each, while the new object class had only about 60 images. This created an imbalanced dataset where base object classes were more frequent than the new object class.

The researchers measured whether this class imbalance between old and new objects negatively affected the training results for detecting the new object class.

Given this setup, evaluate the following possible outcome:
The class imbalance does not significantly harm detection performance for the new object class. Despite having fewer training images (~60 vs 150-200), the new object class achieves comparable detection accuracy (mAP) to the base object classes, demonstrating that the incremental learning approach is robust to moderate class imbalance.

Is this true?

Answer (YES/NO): NO